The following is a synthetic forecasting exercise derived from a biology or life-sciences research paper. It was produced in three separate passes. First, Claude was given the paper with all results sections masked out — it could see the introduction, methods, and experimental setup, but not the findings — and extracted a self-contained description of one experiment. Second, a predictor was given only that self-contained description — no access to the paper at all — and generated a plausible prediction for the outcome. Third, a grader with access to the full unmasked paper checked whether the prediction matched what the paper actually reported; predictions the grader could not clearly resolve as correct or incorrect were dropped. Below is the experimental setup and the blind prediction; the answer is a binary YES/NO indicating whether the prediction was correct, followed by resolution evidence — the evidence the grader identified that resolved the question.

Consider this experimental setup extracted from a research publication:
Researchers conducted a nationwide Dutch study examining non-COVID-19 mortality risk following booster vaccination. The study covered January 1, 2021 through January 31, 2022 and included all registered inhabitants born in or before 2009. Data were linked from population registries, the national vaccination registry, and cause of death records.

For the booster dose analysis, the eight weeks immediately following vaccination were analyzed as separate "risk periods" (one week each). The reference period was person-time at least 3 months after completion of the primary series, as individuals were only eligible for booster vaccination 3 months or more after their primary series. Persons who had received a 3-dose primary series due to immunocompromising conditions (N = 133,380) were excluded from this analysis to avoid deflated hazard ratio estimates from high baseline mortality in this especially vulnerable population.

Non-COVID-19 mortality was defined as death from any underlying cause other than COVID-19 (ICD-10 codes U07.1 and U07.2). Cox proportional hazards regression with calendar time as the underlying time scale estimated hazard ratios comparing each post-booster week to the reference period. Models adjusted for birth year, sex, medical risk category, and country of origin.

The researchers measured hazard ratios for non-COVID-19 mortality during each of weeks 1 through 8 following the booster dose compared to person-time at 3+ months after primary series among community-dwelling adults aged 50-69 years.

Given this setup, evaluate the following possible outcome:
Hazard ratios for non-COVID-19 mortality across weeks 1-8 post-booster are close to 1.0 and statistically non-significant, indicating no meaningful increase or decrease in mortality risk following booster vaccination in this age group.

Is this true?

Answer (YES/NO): NO